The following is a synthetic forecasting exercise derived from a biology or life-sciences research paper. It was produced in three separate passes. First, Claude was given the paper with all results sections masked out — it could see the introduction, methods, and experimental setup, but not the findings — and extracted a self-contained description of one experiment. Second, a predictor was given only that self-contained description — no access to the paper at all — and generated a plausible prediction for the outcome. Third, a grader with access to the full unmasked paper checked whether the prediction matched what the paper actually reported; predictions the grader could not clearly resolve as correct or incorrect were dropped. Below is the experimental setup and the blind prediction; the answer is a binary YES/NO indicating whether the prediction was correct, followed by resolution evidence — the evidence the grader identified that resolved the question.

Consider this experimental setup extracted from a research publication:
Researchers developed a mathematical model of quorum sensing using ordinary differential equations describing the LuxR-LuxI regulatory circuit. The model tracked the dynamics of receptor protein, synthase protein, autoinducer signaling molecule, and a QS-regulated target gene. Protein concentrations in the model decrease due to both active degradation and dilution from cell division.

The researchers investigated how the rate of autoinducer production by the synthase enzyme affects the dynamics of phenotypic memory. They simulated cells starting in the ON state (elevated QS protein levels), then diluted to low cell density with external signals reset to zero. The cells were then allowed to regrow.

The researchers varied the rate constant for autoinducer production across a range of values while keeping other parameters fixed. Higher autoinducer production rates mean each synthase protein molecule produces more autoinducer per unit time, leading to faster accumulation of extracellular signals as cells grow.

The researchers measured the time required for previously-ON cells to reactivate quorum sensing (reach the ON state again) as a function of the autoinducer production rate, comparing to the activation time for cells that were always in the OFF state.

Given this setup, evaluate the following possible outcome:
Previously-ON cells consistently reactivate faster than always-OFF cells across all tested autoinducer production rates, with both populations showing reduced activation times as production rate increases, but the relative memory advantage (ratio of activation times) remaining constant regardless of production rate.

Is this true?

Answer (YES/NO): NO